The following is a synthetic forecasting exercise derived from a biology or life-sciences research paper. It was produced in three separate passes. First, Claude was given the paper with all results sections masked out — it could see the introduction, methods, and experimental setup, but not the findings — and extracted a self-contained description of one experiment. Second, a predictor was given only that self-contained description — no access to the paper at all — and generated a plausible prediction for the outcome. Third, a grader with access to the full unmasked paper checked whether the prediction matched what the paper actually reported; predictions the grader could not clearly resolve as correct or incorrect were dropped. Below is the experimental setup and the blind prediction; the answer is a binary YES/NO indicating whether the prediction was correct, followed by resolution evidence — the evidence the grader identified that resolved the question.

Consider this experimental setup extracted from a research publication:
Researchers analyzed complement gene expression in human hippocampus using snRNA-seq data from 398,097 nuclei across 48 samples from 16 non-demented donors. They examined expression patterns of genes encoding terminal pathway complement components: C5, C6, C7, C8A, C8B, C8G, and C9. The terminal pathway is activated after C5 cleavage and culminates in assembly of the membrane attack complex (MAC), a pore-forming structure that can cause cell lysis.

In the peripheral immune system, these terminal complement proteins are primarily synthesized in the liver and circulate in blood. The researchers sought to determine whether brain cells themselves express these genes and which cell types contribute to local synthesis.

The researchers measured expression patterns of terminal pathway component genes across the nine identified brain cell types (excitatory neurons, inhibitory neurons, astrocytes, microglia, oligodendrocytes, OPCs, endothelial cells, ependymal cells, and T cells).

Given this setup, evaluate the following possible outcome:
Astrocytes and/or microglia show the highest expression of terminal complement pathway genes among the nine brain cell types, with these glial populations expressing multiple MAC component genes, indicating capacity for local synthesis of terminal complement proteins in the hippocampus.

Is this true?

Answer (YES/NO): NO